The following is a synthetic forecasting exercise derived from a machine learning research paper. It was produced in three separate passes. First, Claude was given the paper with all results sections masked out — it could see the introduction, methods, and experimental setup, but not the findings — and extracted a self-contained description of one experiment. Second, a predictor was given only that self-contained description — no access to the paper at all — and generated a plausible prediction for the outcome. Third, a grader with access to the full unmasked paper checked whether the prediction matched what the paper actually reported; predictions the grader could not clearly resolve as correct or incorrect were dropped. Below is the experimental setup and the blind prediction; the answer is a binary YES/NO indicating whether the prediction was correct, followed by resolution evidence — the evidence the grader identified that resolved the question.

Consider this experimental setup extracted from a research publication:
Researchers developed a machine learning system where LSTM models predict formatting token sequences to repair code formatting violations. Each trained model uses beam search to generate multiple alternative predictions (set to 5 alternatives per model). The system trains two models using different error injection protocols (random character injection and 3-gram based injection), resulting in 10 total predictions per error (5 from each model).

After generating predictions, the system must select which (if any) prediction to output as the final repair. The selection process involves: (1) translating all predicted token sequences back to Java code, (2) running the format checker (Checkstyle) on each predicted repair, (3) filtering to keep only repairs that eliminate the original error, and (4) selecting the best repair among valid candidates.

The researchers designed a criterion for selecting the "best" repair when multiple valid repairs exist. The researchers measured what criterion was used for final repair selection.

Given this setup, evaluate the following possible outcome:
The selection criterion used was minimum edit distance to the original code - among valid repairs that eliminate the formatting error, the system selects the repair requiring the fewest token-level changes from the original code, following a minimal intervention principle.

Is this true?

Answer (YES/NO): NO